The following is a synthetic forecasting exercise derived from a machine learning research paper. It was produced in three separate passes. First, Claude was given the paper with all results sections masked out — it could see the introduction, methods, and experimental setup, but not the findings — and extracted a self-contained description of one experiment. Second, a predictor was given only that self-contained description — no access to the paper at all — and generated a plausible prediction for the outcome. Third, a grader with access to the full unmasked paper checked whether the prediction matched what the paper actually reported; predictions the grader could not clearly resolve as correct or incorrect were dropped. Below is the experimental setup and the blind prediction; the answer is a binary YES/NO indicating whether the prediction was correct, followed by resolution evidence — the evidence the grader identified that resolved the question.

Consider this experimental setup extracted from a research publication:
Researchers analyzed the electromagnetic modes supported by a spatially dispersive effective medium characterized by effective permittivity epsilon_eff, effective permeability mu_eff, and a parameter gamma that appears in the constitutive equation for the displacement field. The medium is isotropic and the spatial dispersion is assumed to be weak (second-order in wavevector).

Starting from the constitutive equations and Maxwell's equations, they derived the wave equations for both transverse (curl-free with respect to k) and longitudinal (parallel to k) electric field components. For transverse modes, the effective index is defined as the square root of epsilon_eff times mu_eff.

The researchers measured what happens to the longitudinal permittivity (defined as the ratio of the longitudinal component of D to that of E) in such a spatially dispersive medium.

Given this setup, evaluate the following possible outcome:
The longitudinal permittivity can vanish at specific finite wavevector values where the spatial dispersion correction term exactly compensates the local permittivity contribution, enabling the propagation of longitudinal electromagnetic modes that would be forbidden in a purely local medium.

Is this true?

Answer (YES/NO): YES